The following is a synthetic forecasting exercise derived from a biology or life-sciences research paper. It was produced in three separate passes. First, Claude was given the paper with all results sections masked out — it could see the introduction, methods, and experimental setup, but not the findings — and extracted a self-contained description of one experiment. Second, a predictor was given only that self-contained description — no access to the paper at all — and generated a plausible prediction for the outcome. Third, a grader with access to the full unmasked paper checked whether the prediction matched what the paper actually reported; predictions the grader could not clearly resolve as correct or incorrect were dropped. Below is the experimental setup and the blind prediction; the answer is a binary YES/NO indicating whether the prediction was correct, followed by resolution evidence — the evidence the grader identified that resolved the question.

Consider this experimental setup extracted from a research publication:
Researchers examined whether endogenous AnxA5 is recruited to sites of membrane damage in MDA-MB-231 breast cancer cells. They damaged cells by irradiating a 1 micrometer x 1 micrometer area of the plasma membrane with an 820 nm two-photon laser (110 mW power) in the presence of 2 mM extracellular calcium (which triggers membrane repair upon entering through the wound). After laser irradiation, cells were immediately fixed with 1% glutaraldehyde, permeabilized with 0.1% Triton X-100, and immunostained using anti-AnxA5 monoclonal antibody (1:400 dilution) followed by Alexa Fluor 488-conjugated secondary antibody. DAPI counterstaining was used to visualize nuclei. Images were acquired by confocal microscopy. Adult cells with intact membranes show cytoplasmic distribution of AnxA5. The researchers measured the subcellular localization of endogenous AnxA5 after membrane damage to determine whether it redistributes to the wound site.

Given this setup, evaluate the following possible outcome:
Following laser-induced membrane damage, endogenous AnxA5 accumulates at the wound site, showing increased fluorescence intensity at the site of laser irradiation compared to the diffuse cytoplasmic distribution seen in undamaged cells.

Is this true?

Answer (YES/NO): YES